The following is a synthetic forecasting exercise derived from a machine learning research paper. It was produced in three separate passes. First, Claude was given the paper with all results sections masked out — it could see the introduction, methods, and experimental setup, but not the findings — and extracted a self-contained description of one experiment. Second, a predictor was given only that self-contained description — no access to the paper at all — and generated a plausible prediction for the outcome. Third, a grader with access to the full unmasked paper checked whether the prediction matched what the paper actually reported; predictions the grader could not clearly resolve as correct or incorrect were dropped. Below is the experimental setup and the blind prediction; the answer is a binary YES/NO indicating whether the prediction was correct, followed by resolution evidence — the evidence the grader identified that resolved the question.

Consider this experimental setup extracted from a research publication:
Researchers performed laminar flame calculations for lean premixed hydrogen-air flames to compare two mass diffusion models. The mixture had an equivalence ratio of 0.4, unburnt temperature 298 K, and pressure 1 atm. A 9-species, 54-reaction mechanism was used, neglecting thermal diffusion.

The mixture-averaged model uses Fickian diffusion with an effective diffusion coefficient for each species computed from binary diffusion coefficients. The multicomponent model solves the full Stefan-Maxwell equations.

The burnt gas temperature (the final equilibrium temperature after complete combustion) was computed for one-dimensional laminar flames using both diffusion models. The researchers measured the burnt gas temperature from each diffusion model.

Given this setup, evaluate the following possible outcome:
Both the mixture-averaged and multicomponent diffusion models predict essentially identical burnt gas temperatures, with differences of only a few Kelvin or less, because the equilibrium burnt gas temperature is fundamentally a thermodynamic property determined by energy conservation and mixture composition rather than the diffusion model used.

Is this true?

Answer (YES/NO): YES